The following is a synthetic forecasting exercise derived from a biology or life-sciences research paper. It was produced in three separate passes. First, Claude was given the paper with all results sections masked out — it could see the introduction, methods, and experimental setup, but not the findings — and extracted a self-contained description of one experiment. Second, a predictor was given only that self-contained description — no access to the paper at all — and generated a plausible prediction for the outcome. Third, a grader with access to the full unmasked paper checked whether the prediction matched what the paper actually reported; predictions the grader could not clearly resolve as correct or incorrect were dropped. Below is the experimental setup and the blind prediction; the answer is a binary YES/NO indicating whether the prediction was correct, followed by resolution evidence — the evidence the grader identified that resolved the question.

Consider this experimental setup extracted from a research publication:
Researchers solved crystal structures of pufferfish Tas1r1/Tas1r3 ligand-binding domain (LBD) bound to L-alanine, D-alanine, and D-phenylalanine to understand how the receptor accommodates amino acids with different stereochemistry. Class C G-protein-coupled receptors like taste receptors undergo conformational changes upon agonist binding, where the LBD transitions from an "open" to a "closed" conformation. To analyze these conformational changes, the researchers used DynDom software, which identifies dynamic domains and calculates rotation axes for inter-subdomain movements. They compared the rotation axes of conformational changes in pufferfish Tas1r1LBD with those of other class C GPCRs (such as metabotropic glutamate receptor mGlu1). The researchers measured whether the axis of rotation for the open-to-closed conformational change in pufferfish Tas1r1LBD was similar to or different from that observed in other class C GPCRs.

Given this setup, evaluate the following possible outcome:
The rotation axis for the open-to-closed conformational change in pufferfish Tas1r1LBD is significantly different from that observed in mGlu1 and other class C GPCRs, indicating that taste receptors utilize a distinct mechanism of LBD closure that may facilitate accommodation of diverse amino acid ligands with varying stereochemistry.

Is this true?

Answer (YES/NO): YES